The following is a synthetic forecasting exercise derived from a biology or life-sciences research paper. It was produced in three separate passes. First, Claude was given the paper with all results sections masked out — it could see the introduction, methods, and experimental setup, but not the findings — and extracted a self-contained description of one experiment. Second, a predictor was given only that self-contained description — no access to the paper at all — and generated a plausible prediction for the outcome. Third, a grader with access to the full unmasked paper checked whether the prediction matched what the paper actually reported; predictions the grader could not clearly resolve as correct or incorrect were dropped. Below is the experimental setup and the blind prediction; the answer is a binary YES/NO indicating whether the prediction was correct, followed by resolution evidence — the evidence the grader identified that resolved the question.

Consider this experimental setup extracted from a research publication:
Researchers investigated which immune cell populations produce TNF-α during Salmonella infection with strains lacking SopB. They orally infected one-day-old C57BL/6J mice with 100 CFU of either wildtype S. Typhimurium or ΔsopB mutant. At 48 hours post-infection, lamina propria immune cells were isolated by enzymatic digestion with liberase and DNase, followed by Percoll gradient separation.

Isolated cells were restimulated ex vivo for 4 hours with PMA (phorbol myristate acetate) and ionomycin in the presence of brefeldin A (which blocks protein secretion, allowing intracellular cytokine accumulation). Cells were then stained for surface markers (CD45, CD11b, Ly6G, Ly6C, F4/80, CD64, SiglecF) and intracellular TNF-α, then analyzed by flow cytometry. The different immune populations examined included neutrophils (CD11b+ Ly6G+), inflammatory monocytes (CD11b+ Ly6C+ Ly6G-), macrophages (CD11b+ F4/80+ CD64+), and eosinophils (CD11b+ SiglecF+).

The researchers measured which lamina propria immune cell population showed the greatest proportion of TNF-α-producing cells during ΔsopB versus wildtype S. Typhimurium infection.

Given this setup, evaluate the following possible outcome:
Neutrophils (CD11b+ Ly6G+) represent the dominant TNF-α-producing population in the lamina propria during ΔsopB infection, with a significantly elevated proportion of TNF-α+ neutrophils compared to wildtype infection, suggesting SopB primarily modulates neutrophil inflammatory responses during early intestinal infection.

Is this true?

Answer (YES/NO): NO